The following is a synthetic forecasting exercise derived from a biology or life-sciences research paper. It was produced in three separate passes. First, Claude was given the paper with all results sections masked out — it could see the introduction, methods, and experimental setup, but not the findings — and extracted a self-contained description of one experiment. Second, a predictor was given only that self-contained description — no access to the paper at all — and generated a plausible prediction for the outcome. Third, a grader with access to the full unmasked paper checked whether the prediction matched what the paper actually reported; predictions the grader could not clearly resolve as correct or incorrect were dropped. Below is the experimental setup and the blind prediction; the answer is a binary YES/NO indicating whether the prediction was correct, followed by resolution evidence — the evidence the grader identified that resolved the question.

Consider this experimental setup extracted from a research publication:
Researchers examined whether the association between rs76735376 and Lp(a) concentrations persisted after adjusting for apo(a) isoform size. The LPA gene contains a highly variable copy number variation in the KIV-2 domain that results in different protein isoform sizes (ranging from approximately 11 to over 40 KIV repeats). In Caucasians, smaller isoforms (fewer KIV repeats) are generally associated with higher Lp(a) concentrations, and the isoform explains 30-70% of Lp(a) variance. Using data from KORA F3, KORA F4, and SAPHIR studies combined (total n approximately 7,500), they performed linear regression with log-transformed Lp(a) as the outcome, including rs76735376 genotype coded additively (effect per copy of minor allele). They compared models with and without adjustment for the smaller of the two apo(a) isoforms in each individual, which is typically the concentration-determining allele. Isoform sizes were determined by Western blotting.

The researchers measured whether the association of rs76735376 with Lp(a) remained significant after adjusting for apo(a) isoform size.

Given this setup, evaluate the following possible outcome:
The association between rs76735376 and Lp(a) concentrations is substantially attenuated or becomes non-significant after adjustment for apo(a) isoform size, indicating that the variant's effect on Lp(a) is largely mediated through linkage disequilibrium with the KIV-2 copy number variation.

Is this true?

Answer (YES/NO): NO